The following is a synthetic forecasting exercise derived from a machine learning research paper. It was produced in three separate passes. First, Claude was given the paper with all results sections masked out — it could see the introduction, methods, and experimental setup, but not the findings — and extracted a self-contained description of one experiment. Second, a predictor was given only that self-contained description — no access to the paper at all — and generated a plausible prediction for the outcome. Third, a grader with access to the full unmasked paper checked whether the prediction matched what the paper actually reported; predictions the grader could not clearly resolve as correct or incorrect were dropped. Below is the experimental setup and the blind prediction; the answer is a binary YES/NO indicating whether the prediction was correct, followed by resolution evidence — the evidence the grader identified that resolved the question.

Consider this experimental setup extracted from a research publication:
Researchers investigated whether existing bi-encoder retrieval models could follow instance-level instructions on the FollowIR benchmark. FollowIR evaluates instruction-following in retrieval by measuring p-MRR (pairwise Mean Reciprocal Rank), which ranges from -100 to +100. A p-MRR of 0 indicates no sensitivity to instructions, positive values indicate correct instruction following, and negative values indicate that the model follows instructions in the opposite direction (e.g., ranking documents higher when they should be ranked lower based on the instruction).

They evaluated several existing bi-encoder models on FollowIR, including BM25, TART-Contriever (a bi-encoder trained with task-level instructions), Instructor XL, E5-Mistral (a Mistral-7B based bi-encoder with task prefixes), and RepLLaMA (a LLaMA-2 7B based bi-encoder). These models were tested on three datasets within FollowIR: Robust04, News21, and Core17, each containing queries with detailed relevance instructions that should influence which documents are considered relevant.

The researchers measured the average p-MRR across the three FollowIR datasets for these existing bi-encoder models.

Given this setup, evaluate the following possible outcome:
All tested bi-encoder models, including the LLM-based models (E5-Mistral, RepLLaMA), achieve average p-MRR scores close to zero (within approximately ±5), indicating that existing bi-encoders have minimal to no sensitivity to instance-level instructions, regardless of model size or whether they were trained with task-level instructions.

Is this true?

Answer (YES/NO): YES